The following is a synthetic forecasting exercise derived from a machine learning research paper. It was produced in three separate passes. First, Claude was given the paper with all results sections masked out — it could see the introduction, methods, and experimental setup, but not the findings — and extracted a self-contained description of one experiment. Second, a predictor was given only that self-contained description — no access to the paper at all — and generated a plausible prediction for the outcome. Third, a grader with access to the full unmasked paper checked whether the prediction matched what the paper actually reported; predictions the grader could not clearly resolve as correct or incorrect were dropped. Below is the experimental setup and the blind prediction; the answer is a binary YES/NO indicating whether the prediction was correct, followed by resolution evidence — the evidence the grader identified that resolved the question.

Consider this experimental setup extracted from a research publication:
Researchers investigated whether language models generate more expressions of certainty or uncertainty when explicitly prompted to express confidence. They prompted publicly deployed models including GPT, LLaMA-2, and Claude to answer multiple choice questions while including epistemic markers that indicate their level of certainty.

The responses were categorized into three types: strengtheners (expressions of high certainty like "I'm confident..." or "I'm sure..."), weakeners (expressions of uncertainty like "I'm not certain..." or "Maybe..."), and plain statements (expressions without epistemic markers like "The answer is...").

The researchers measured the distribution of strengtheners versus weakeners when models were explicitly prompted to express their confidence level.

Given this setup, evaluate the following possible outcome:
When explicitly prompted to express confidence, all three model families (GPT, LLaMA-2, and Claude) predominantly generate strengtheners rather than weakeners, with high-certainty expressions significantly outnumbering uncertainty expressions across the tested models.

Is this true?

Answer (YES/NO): NO